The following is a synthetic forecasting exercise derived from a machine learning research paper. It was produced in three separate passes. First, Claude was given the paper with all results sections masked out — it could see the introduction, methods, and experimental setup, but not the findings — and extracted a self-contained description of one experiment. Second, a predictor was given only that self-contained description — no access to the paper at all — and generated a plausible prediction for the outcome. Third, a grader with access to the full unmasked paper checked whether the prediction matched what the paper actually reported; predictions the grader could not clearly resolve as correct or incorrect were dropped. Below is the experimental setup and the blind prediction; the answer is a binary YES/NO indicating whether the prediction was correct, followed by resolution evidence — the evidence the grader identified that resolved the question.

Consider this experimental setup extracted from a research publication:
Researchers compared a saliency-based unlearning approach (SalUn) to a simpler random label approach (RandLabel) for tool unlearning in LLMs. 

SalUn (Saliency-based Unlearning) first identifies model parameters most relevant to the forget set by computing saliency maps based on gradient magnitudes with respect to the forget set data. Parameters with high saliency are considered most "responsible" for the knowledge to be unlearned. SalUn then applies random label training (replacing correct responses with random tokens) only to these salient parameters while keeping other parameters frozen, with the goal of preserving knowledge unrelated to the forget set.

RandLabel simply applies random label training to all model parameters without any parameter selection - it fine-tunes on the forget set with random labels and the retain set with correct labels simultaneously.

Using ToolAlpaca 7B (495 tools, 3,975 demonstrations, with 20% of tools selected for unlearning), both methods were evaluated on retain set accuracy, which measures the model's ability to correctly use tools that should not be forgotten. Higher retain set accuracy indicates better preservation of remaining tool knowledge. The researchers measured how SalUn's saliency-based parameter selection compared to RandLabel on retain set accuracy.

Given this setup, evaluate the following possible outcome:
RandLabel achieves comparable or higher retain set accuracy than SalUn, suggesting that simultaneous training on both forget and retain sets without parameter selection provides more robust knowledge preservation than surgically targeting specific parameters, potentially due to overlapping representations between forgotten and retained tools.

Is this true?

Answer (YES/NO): YES